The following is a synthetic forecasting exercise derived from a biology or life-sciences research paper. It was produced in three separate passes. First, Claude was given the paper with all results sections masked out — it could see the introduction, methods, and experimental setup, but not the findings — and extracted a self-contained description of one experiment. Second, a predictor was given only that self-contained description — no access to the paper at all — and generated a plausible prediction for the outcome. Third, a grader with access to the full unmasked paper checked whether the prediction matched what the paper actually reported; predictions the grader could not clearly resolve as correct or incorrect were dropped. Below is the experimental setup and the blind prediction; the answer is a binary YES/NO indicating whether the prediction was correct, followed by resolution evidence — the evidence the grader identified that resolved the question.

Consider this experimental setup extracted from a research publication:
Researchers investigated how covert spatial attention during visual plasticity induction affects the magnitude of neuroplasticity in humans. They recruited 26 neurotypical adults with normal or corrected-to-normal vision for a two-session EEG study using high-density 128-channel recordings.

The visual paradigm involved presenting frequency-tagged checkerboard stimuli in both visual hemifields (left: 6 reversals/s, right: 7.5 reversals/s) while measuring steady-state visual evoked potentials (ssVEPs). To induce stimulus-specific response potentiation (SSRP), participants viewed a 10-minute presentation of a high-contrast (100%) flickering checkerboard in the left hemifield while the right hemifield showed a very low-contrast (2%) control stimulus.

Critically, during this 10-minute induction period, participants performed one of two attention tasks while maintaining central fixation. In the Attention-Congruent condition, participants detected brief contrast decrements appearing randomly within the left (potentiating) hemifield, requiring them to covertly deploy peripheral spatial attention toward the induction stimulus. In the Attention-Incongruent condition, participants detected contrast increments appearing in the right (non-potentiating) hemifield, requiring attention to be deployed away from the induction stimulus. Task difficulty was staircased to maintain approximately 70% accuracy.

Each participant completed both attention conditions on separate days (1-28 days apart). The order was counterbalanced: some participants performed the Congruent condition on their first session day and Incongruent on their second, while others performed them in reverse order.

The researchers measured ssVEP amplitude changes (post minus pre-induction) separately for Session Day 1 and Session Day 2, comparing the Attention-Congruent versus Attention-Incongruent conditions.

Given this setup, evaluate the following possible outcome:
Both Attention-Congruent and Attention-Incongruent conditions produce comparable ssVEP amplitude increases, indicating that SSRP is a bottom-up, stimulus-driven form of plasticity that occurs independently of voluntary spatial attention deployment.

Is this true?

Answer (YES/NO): NO